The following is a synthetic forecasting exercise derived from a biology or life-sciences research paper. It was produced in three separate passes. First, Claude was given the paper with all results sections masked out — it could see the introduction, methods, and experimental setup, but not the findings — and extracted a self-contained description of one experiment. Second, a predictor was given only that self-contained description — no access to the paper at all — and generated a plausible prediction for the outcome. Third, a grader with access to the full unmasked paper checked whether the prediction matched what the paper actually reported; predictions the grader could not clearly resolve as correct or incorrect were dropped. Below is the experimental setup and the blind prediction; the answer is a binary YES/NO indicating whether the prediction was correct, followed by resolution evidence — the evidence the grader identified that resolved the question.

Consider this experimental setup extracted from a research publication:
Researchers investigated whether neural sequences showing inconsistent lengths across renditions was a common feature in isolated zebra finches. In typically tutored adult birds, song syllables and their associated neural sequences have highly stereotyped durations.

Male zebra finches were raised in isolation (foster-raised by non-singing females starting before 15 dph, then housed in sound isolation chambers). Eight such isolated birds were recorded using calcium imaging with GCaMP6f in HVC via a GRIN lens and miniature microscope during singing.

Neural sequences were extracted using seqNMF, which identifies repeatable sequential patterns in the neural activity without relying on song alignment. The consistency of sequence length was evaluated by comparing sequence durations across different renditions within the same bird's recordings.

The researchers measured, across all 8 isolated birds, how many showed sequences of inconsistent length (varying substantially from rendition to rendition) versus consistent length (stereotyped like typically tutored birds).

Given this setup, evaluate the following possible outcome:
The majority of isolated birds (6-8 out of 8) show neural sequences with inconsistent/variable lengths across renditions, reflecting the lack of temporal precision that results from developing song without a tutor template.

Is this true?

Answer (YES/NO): YES